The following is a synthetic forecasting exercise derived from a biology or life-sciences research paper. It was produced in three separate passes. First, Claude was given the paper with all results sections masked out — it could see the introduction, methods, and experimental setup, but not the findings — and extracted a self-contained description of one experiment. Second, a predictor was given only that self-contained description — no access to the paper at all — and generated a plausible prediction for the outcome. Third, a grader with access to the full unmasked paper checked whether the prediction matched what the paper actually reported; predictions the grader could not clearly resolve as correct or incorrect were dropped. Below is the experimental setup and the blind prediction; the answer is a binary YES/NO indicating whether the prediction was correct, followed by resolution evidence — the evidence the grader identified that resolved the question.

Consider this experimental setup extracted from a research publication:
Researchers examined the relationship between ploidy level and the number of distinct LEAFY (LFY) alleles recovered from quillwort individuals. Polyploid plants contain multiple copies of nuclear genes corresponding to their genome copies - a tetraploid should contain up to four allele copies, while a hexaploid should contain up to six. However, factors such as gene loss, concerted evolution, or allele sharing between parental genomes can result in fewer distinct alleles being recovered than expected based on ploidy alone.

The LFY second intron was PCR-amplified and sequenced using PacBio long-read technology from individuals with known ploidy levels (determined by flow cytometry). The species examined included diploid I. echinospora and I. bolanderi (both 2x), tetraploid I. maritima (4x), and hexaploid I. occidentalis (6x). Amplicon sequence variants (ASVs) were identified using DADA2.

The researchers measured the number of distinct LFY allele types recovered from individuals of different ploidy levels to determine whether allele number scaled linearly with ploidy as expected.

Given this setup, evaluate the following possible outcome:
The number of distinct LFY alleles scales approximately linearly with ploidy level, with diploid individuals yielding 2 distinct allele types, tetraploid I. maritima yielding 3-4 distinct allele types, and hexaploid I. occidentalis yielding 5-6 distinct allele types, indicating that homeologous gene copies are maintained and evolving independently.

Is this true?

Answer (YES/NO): NO